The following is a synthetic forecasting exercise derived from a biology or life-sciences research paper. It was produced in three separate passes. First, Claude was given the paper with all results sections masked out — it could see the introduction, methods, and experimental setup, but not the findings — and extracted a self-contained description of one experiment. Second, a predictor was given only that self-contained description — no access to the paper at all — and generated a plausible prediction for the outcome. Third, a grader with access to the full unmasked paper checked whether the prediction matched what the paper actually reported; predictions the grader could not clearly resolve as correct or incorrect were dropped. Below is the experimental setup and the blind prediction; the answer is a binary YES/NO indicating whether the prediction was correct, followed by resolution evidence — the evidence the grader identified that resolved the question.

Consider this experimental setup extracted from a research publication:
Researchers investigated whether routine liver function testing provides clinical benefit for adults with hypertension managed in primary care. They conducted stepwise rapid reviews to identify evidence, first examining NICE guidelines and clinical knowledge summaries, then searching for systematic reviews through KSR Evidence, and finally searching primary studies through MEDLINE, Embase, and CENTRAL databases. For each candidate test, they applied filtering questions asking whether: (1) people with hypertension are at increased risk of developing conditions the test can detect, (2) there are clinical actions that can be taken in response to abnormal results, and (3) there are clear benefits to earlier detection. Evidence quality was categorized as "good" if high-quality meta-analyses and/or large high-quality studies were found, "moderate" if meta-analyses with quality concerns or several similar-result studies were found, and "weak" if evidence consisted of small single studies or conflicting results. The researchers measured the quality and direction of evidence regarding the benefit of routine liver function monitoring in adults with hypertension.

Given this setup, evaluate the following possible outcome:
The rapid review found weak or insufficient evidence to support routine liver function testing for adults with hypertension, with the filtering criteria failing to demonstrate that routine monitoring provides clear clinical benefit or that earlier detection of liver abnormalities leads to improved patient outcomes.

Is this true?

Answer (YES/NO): YES